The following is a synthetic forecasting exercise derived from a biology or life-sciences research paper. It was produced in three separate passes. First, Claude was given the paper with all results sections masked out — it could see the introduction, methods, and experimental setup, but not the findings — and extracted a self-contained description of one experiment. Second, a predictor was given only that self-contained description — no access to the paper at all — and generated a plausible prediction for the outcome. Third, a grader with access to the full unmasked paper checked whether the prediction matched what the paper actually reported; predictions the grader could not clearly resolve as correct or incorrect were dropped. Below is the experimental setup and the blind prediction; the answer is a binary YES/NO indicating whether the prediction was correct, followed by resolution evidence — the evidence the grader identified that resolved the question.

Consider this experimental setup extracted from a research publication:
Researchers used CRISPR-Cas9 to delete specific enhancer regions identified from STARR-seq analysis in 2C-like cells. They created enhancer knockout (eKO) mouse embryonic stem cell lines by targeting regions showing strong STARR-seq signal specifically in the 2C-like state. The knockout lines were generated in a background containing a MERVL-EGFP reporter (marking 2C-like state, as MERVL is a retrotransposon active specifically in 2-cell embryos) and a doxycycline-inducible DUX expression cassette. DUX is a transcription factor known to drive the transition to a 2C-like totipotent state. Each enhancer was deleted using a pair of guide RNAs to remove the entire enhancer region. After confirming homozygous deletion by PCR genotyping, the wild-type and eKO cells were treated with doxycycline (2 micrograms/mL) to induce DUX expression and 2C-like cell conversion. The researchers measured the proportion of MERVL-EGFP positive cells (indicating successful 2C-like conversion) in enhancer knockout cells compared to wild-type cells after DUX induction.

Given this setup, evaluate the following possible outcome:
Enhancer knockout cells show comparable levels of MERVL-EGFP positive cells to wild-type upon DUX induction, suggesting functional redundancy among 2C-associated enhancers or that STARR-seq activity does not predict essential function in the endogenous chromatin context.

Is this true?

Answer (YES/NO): NO